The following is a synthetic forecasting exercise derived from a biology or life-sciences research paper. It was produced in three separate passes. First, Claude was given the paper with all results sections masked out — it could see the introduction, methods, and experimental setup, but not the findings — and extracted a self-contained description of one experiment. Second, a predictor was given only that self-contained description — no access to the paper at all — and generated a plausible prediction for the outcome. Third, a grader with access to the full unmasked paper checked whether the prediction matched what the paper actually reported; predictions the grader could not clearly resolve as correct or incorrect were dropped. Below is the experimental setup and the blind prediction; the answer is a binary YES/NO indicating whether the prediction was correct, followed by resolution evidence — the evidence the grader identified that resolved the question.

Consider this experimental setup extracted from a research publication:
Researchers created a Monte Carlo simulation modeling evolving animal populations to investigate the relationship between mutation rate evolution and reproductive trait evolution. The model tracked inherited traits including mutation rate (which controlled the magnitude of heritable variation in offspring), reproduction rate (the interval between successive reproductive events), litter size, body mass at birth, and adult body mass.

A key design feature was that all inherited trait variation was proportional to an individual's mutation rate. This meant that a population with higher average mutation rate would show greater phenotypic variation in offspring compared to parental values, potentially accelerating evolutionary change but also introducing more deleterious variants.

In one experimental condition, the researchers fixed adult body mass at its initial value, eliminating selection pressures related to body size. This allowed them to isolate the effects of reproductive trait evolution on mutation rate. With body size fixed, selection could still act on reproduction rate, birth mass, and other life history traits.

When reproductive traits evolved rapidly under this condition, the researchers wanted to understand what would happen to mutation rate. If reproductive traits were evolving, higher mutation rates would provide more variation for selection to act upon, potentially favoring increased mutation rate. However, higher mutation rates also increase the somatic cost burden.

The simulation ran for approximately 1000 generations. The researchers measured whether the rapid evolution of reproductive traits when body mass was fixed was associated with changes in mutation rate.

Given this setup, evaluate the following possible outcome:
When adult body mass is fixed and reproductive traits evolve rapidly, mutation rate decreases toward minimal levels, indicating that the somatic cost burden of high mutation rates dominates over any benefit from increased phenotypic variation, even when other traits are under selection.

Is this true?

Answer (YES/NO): NO